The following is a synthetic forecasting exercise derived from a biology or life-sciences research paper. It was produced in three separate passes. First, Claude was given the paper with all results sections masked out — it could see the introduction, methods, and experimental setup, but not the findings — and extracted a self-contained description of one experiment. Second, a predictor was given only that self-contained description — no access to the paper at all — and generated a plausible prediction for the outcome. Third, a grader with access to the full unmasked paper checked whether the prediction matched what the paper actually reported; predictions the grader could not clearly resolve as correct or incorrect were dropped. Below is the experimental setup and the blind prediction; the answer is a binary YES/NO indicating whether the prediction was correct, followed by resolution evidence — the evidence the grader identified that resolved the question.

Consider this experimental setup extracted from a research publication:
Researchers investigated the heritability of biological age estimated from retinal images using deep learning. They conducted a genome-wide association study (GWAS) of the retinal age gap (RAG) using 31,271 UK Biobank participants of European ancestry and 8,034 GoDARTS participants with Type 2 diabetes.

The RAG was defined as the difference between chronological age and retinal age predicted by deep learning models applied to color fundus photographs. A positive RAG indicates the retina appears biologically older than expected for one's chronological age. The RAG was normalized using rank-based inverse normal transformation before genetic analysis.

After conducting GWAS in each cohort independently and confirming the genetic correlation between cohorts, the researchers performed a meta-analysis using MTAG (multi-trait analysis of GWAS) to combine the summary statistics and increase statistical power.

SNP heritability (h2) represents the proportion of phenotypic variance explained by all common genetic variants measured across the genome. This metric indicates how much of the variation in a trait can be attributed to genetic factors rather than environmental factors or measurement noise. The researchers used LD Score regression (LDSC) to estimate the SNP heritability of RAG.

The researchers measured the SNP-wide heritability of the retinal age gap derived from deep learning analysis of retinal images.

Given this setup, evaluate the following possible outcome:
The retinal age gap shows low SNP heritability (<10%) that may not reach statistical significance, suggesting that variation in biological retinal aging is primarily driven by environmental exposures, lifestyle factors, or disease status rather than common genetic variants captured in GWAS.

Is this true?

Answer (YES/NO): NO